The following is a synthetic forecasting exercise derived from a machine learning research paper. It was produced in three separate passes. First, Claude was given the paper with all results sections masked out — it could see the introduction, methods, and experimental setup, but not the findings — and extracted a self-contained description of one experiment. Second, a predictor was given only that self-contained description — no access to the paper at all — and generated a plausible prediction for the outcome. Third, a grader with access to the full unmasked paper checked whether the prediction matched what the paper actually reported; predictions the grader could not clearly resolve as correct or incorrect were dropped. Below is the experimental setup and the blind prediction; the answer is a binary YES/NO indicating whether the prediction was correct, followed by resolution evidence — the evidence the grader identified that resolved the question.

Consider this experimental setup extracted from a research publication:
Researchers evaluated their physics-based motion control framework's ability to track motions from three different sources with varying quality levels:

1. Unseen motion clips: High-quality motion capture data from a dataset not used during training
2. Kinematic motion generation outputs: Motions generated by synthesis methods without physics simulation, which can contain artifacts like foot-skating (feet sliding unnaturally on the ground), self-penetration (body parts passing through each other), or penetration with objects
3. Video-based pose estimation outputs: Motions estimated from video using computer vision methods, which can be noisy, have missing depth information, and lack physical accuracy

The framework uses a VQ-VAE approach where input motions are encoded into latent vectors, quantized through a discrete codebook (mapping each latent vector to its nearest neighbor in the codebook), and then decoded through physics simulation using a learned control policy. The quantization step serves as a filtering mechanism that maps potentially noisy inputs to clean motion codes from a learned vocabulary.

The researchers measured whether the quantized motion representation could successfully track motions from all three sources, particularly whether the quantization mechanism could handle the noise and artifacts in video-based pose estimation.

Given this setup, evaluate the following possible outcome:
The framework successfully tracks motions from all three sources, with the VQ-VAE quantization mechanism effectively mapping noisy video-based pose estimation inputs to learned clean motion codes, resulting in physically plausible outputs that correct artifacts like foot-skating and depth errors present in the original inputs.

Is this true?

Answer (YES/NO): YES